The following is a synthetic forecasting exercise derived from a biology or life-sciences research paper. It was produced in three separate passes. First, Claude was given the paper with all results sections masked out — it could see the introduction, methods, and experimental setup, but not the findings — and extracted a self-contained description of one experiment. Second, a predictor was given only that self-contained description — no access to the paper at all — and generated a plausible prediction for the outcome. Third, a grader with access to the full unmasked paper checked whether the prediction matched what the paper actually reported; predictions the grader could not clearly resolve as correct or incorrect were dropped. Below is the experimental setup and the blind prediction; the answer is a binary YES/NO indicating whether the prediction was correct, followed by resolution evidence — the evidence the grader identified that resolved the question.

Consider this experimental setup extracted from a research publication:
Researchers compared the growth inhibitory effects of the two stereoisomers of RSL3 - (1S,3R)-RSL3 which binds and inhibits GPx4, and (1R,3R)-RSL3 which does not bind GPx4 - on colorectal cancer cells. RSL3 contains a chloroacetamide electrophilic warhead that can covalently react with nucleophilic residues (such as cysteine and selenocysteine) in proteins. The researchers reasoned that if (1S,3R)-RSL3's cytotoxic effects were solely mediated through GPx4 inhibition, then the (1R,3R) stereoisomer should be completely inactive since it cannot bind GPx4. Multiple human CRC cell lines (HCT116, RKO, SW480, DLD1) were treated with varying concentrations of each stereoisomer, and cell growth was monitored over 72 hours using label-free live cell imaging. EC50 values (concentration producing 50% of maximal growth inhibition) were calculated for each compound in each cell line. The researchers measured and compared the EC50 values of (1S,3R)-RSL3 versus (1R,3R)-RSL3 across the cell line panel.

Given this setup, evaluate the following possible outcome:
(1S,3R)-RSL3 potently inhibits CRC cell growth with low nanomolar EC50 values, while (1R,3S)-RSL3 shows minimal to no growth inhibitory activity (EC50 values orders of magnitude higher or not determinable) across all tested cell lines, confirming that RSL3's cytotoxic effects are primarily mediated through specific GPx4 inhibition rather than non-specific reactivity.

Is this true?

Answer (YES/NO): NO